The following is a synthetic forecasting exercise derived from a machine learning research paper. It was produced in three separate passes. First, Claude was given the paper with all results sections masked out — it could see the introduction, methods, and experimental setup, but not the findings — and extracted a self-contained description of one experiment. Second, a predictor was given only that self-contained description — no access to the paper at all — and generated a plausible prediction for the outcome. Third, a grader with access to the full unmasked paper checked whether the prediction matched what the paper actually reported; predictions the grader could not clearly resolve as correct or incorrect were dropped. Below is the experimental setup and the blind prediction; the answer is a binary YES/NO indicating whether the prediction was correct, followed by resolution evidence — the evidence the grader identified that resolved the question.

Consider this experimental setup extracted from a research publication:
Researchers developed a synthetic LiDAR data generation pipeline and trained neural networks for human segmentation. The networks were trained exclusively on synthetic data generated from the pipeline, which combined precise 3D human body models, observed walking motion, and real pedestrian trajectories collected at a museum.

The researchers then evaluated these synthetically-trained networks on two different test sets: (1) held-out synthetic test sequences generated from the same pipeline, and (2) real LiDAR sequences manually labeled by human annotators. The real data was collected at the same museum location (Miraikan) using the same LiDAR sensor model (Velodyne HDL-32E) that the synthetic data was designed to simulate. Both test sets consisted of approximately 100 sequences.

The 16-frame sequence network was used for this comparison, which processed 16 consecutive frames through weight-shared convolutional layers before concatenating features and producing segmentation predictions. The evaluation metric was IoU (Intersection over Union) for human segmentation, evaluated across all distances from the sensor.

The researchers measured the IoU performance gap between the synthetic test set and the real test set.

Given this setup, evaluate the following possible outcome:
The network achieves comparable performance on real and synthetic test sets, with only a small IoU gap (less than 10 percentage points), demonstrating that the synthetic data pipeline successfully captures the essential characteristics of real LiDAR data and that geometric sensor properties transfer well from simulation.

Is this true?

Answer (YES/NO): YES